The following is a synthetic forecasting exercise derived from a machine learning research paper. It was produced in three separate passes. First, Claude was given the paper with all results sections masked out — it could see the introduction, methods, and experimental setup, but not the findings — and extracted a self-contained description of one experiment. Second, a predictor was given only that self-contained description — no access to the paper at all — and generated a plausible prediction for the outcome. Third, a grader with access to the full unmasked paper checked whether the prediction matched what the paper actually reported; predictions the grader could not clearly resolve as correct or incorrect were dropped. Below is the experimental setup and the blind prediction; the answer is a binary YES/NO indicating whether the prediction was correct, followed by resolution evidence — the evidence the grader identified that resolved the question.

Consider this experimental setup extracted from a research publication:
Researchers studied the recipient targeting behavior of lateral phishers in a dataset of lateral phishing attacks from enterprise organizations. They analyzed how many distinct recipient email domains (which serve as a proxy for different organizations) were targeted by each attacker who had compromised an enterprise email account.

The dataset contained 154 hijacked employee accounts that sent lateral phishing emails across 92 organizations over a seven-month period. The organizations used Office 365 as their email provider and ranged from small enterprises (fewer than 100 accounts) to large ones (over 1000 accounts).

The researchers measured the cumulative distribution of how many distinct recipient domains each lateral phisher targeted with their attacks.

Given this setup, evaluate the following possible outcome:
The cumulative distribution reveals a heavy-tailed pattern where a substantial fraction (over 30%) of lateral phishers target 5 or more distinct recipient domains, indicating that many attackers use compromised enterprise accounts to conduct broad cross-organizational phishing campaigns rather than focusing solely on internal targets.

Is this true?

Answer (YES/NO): YES